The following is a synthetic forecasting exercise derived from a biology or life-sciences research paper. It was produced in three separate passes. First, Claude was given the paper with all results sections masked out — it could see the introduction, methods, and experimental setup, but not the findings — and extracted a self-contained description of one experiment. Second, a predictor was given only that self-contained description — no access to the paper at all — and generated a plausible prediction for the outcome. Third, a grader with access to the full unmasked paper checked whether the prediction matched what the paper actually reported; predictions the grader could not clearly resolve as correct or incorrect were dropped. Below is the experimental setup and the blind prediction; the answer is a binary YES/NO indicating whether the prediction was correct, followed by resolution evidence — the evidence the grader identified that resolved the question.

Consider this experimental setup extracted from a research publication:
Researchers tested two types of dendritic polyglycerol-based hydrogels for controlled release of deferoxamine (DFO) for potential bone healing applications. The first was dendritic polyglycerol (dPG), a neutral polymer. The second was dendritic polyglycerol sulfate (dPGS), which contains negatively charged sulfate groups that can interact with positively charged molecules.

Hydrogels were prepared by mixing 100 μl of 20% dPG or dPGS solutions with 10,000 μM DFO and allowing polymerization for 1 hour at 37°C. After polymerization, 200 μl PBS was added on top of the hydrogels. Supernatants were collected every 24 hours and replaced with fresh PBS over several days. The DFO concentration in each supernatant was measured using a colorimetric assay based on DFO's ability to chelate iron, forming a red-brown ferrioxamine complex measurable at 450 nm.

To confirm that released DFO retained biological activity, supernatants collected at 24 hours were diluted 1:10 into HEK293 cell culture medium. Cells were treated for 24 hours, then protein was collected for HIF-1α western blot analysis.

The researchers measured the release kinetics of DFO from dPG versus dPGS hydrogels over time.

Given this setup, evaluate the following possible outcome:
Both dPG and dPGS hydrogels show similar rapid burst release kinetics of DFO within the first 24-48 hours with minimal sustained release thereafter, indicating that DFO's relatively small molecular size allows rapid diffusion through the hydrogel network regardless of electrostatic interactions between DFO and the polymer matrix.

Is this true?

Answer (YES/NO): NO